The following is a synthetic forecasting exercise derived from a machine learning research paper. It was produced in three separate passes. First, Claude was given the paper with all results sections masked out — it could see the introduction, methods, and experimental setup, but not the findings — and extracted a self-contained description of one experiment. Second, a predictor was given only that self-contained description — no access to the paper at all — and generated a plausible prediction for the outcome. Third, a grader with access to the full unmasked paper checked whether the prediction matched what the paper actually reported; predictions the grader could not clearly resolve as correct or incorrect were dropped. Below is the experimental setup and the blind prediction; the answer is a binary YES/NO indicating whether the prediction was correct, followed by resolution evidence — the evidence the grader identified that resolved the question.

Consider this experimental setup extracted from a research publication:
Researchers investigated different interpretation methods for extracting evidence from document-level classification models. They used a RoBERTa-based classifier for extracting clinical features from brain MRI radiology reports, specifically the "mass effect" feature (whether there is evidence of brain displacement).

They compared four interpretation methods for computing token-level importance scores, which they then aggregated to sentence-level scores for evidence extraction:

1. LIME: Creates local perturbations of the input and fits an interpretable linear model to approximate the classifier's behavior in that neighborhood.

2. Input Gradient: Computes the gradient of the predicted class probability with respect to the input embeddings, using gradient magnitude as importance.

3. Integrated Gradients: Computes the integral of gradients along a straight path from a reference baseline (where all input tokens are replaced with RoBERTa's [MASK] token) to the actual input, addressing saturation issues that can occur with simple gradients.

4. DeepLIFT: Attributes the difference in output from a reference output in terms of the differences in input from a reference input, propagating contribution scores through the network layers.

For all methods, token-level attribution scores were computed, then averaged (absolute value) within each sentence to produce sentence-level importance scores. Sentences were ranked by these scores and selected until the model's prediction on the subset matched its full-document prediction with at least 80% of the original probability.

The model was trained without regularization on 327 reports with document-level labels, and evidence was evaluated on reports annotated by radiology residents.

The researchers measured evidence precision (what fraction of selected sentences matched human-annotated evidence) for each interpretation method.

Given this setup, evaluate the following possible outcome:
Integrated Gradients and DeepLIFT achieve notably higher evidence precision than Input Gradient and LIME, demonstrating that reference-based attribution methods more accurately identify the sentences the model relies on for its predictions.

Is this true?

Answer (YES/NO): NO